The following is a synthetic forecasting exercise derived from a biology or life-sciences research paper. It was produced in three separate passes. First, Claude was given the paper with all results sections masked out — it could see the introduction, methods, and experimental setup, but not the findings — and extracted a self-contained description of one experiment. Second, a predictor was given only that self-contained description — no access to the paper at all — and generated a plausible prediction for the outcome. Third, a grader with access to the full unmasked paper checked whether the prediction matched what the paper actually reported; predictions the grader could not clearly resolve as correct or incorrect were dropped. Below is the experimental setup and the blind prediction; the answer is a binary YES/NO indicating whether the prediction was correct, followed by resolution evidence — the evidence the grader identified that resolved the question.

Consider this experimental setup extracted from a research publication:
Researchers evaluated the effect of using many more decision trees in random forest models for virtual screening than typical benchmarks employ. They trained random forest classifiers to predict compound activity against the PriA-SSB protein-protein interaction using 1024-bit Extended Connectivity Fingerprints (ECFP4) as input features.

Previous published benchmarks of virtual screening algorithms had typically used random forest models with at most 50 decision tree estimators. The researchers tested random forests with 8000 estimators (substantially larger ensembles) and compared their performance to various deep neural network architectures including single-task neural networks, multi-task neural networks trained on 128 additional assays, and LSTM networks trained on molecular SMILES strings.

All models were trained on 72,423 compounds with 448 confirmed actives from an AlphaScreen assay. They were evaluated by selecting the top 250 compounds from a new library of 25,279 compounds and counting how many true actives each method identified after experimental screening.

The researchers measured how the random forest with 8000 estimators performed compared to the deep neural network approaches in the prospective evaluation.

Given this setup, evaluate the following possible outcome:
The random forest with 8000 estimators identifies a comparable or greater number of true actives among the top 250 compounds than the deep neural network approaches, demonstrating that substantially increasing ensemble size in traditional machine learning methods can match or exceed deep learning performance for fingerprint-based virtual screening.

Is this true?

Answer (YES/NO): YES